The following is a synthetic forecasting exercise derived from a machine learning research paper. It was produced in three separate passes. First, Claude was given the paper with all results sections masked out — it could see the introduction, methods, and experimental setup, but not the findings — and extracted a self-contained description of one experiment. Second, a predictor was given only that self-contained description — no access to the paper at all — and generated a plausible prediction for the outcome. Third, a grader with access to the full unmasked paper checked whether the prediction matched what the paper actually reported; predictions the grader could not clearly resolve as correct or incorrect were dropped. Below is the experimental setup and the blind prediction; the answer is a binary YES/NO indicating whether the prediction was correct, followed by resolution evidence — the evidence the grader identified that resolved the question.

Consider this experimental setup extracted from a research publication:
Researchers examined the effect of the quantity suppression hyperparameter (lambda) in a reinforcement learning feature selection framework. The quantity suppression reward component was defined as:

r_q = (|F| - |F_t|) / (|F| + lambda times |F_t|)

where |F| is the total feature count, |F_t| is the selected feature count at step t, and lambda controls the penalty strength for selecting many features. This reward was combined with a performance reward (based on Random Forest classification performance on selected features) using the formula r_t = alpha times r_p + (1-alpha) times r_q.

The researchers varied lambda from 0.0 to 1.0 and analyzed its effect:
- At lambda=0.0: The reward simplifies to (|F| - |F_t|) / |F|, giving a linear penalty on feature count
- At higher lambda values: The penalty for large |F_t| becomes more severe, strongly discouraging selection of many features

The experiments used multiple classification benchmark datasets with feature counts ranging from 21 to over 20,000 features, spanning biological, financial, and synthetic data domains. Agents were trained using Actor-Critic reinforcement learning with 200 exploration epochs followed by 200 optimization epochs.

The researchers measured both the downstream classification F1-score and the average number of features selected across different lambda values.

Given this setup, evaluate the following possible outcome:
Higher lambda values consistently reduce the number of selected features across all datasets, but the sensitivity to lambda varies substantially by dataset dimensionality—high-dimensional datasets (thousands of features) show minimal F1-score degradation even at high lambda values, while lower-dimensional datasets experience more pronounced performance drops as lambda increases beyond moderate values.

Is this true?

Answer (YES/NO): NO